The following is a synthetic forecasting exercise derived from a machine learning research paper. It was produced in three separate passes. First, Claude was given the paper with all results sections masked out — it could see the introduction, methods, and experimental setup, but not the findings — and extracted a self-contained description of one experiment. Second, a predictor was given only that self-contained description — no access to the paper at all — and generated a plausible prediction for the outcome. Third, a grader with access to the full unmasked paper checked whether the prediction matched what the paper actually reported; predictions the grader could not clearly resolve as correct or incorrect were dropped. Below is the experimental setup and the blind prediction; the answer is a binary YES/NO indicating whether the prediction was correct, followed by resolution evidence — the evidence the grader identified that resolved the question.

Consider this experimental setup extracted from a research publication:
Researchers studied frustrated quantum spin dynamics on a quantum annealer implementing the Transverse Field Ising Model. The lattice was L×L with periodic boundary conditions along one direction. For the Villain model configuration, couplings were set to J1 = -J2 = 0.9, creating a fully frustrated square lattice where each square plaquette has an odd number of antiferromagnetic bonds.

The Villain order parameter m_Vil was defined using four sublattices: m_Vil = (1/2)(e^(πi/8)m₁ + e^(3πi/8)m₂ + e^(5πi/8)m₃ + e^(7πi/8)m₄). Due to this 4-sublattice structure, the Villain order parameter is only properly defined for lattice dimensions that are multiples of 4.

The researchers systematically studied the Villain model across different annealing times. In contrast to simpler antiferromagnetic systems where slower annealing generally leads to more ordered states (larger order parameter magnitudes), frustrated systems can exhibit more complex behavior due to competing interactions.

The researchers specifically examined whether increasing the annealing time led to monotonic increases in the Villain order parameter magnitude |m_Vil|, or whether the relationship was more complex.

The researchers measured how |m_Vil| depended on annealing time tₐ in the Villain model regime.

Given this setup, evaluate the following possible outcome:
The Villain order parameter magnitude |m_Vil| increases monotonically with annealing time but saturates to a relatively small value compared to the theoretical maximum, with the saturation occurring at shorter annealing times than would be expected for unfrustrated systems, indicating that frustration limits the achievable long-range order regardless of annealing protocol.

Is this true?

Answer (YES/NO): NO